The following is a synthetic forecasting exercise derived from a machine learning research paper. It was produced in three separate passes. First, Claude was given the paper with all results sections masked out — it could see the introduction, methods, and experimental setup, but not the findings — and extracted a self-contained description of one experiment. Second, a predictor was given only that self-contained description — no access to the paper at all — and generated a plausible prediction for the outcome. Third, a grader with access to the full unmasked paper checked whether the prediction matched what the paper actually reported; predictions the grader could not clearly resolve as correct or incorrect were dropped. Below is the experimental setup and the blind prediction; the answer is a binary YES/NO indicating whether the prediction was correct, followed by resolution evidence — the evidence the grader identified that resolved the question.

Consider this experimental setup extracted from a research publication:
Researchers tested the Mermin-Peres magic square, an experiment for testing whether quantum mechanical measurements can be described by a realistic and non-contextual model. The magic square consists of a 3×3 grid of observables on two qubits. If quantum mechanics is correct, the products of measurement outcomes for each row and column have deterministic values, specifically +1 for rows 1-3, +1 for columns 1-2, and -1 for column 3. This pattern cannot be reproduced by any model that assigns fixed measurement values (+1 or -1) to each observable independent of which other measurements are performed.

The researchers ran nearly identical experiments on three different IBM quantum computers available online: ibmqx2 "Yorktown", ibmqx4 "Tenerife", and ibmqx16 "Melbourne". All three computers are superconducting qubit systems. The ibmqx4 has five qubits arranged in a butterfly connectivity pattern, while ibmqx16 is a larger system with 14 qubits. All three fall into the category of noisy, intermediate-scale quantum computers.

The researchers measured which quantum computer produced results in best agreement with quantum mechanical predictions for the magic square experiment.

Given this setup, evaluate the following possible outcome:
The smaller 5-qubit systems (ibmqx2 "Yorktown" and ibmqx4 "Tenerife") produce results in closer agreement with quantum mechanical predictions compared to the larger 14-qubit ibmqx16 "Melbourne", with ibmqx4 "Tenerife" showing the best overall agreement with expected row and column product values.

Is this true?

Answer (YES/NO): NO